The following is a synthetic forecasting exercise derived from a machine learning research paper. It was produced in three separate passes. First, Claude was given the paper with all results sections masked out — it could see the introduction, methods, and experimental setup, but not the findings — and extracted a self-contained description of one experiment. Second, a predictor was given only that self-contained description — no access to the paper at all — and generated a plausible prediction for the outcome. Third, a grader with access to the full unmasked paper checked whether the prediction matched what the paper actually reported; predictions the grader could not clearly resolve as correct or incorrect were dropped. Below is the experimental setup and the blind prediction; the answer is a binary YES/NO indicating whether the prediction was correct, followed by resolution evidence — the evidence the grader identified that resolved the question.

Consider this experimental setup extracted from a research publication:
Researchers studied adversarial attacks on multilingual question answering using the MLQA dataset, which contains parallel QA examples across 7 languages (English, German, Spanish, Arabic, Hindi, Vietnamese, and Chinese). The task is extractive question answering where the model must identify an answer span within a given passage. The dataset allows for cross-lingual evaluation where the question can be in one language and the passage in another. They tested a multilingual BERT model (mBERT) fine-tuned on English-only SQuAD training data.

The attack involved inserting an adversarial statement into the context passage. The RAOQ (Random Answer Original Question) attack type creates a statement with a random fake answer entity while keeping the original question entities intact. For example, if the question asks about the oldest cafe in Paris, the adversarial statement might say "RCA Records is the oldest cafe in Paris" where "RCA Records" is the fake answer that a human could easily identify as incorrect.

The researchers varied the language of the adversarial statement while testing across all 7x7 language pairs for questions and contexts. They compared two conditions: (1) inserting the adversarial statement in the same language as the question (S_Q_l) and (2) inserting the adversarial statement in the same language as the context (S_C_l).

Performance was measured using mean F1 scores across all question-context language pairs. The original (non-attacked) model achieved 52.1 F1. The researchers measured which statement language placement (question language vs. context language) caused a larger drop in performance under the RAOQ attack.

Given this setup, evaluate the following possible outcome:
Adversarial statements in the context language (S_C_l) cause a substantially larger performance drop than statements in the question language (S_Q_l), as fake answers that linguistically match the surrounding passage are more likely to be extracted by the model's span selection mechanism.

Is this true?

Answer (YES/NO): NO